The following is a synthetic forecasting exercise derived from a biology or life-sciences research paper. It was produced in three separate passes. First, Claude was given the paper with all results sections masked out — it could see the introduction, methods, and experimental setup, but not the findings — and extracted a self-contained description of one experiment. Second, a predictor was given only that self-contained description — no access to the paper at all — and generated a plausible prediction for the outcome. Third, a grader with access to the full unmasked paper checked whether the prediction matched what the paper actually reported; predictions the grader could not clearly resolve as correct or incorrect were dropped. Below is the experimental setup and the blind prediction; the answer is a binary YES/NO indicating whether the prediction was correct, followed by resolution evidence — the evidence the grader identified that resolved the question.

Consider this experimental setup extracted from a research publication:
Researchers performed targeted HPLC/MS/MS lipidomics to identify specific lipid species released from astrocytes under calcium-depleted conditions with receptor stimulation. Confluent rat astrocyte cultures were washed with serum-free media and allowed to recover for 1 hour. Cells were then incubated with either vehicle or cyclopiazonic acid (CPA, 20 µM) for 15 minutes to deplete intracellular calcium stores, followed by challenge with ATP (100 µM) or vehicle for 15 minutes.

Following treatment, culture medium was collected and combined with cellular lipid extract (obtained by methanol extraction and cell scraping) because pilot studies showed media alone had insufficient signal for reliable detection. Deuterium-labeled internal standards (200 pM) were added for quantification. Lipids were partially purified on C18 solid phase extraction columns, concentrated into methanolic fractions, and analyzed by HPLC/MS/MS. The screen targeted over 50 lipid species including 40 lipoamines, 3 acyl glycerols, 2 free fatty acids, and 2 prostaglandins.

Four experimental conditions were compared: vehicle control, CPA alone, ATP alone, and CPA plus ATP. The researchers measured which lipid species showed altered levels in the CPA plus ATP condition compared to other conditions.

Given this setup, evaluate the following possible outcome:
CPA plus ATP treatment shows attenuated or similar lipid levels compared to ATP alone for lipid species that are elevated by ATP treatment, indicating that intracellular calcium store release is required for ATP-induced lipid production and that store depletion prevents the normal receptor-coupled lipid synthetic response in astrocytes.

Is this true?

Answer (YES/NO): NO